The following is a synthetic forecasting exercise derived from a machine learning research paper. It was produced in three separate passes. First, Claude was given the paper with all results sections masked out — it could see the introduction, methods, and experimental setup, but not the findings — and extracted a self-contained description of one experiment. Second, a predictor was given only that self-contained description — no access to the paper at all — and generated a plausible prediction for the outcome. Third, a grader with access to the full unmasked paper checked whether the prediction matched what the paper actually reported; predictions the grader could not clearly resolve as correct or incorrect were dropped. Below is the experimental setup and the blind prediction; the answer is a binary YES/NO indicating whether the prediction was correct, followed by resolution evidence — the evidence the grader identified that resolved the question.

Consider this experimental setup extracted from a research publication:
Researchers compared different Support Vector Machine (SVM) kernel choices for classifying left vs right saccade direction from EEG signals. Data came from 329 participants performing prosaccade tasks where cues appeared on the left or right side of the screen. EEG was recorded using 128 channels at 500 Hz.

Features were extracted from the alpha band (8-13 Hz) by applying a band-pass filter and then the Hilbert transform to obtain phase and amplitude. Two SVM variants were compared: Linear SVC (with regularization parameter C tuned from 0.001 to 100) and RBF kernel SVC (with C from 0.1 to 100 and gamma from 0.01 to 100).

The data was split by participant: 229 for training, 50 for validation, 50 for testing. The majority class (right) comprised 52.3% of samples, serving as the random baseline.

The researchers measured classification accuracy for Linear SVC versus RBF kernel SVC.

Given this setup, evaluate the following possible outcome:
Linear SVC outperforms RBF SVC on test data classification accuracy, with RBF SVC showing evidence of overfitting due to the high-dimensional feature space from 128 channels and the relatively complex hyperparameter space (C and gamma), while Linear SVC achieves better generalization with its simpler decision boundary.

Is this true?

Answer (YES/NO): NO